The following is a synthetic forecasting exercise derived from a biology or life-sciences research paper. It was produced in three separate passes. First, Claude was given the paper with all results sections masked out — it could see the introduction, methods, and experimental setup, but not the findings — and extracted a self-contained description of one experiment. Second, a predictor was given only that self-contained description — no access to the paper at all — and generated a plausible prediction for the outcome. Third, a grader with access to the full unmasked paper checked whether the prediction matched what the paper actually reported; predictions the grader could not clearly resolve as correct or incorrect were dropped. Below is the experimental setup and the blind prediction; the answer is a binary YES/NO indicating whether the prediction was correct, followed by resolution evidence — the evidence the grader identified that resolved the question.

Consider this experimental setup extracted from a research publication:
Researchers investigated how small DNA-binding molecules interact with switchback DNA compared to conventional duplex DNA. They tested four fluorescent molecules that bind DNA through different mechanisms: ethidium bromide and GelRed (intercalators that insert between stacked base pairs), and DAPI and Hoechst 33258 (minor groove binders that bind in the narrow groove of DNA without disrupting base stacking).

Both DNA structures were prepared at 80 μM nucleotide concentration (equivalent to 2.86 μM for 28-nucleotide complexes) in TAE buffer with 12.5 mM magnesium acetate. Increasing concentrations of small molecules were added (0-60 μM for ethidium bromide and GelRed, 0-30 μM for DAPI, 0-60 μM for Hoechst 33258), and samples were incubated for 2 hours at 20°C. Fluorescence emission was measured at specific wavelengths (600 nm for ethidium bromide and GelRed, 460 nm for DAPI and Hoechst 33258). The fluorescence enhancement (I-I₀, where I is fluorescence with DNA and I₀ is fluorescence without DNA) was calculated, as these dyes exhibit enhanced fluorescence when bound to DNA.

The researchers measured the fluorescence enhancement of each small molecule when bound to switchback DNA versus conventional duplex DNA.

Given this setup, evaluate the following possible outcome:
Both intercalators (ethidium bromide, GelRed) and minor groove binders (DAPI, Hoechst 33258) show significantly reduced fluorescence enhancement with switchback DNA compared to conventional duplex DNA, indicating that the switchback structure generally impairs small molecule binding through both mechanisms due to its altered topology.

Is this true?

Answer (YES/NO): YES